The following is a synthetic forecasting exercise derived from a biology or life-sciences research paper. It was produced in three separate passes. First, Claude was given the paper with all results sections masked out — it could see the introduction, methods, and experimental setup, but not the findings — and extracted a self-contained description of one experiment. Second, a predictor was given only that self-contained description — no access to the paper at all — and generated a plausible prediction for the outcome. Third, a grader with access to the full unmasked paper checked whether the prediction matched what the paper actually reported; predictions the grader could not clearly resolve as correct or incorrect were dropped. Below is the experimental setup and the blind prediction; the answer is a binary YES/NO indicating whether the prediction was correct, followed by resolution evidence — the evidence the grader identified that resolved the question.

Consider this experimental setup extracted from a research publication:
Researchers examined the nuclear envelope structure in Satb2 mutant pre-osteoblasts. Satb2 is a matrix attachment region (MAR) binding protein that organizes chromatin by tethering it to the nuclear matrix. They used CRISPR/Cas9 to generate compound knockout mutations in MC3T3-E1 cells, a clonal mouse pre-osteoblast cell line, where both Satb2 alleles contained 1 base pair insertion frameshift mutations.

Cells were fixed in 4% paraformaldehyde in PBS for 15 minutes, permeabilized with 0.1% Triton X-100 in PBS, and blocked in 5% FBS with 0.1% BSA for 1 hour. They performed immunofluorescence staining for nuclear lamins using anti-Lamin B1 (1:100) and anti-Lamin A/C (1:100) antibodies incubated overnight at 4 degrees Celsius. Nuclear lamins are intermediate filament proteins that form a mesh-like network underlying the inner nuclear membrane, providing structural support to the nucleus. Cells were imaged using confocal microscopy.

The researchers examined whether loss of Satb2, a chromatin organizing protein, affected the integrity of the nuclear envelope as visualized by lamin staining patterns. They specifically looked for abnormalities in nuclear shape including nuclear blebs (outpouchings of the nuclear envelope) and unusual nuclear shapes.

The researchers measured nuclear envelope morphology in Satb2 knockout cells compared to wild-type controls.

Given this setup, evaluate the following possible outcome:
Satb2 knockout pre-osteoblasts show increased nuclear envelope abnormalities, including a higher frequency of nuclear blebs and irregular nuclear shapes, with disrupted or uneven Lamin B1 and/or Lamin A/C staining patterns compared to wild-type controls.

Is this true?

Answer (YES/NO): YES